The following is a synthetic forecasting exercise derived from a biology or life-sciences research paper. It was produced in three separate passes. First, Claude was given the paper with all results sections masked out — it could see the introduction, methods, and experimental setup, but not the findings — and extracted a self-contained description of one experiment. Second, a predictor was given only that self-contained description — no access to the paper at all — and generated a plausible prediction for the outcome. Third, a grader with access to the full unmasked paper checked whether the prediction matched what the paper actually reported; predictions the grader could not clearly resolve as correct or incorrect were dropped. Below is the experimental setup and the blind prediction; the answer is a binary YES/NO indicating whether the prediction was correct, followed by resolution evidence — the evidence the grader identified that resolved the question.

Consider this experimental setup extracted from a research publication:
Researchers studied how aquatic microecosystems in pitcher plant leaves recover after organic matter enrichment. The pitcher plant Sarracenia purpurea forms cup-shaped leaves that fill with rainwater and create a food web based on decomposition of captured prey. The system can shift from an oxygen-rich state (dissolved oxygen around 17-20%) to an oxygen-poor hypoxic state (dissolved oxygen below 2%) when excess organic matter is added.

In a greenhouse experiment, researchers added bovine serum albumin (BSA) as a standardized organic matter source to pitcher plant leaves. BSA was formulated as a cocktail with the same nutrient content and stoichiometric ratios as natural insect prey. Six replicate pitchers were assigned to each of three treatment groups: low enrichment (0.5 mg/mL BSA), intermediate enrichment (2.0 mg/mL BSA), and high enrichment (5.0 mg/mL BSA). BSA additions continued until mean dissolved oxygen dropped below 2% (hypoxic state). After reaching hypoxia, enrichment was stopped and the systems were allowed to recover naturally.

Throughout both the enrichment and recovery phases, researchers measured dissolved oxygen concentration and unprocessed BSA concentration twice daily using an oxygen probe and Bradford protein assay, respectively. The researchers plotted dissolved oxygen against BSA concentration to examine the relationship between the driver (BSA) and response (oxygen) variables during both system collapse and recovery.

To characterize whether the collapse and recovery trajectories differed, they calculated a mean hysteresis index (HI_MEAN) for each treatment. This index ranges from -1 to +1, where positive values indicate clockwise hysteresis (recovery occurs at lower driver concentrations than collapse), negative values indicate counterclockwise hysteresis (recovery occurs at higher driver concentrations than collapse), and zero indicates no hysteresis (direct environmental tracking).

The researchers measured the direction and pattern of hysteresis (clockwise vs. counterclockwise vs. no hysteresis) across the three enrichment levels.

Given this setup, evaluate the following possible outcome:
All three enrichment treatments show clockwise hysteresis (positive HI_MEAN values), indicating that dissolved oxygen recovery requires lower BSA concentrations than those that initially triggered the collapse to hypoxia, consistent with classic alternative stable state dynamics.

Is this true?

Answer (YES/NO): NO